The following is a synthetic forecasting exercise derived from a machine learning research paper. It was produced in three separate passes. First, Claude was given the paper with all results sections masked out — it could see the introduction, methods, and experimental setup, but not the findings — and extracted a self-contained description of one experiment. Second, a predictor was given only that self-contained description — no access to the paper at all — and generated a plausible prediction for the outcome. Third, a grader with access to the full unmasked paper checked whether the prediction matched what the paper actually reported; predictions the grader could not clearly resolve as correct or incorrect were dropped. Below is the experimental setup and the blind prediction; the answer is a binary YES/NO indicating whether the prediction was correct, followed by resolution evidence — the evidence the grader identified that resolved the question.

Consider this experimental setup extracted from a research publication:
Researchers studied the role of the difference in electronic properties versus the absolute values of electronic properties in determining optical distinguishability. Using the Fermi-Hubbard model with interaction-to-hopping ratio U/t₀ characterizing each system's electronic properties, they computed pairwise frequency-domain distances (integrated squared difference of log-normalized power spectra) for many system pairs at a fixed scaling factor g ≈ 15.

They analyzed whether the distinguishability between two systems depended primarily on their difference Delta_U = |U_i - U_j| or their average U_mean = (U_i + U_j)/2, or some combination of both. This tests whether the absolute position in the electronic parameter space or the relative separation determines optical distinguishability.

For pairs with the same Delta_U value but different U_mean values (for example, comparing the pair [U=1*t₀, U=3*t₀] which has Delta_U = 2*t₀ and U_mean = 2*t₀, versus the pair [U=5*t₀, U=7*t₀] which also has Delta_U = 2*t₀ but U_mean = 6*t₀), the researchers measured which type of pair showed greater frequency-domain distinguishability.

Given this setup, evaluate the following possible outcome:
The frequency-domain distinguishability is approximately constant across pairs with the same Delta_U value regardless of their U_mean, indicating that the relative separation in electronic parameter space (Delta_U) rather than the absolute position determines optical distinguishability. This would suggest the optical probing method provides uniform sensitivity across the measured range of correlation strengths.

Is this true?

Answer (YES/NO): NO